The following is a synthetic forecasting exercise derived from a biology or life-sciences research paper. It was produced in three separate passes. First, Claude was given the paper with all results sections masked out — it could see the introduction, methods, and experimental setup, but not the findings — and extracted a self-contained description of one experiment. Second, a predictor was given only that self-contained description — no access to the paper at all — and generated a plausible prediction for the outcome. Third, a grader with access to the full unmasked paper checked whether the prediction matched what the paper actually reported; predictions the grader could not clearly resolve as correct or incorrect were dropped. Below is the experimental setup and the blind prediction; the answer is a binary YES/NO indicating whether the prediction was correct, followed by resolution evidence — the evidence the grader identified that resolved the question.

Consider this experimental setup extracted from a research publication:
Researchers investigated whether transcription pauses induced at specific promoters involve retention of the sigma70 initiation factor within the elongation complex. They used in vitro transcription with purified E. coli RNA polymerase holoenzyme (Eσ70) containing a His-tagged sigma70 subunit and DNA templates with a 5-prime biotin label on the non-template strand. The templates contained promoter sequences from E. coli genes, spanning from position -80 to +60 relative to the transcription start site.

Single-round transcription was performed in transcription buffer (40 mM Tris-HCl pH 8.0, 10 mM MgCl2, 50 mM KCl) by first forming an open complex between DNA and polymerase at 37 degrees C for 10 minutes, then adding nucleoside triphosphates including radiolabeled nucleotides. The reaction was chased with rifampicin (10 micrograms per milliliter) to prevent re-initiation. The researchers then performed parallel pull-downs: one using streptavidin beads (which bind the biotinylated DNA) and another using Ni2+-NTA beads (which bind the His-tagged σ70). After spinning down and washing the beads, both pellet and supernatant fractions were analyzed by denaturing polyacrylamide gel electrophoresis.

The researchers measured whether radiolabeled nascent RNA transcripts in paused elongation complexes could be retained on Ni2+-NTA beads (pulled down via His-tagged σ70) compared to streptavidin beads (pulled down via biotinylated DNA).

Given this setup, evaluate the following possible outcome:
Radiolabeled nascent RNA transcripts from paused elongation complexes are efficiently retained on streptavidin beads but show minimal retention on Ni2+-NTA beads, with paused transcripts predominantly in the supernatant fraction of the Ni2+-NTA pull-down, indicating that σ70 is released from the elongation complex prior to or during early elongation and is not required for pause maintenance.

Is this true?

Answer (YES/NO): NO